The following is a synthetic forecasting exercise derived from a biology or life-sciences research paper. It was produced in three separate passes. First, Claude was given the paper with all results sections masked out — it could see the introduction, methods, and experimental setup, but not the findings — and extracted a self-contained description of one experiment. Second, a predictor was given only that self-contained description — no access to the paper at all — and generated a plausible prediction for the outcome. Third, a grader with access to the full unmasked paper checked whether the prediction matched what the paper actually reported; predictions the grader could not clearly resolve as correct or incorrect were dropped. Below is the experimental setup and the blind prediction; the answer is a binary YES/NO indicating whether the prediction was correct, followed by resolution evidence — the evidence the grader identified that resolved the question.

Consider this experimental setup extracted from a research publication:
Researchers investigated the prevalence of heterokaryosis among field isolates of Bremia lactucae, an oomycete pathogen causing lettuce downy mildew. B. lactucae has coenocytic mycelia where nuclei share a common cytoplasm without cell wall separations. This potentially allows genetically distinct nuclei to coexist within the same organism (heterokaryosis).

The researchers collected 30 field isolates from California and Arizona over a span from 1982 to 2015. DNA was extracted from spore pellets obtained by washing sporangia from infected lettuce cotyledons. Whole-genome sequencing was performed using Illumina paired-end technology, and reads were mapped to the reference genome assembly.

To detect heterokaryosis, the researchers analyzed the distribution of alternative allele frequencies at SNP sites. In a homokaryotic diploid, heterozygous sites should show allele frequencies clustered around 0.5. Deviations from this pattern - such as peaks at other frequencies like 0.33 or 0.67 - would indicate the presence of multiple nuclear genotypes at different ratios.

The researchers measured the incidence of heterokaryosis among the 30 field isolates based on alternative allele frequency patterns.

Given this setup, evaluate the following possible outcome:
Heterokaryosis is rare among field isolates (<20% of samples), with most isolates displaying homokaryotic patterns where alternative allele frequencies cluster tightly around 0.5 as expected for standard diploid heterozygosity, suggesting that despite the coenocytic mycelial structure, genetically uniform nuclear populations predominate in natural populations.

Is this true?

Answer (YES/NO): NO